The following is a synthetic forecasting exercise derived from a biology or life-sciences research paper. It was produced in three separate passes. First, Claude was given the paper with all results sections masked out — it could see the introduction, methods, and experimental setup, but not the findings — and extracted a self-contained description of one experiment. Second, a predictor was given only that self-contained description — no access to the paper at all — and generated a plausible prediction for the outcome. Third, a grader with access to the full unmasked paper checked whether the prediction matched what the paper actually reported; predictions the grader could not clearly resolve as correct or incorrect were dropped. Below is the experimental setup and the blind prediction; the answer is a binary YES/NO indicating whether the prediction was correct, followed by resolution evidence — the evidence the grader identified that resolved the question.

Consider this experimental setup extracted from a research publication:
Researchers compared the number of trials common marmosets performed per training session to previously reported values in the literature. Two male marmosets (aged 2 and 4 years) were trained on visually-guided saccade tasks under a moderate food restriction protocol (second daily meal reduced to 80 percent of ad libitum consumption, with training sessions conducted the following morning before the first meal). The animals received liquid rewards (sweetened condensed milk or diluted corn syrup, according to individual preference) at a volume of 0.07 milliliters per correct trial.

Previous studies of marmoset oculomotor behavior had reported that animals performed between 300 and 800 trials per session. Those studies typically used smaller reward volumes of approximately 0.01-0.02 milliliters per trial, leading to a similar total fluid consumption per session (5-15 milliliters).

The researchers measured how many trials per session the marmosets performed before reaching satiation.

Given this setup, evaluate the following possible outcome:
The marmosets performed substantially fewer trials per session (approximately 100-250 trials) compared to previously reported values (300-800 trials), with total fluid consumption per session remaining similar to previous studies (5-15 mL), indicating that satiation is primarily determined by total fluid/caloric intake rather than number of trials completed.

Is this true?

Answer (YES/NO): NO